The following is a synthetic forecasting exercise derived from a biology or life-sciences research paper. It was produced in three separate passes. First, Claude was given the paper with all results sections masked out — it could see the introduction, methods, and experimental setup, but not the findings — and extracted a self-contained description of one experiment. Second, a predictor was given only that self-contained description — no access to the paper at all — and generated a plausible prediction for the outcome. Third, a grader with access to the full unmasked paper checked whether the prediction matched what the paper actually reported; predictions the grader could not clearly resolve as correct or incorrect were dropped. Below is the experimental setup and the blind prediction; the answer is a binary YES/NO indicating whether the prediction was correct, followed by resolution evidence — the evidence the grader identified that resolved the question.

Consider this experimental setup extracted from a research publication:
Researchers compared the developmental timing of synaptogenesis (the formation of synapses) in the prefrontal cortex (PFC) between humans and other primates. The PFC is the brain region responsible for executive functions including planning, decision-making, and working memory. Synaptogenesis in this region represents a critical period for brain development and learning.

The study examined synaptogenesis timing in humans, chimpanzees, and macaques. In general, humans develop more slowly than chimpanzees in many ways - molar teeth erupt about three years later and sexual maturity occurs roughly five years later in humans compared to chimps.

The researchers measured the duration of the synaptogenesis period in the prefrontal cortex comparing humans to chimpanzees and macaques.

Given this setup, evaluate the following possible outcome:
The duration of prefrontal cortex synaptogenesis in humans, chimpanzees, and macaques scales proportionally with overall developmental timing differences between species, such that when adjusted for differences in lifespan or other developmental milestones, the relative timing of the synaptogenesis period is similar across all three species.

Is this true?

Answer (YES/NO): NO